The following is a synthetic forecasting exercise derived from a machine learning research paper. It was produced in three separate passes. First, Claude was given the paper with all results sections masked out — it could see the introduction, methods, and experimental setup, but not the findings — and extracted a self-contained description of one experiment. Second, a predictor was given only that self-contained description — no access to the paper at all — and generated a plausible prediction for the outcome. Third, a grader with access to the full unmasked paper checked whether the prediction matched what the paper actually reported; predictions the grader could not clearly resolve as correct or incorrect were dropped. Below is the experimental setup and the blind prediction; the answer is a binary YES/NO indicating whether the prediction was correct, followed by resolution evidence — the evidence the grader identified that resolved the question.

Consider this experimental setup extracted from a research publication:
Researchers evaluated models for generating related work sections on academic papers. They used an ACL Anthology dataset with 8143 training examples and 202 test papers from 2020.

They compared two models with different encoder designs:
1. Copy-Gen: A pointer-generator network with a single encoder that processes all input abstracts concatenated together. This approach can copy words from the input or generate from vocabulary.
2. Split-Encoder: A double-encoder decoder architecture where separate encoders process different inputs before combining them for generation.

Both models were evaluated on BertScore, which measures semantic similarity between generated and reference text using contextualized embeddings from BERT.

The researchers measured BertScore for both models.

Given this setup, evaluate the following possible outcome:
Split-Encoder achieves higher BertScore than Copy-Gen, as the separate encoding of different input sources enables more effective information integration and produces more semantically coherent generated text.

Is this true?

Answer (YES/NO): NO